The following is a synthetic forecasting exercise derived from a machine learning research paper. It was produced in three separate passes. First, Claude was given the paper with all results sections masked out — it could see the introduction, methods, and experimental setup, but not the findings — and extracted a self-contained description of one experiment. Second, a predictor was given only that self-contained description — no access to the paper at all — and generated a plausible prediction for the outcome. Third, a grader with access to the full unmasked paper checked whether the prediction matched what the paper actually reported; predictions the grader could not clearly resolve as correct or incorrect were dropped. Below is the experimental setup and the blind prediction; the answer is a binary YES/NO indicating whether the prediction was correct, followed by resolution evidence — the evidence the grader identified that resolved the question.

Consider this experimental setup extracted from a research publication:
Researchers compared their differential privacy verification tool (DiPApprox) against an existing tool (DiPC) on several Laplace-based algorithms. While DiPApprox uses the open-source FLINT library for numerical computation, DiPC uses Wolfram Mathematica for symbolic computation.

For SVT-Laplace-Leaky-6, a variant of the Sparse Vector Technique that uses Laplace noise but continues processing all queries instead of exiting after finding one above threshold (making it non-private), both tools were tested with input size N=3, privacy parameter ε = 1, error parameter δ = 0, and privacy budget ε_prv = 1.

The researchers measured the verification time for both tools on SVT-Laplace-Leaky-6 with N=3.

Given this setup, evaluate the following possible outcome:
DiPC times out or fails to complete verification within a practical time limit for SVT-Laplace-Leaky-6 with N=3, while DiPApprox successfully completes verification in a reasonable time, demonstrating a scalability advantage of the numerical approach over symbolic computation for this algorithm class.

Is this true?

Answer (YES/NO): NO